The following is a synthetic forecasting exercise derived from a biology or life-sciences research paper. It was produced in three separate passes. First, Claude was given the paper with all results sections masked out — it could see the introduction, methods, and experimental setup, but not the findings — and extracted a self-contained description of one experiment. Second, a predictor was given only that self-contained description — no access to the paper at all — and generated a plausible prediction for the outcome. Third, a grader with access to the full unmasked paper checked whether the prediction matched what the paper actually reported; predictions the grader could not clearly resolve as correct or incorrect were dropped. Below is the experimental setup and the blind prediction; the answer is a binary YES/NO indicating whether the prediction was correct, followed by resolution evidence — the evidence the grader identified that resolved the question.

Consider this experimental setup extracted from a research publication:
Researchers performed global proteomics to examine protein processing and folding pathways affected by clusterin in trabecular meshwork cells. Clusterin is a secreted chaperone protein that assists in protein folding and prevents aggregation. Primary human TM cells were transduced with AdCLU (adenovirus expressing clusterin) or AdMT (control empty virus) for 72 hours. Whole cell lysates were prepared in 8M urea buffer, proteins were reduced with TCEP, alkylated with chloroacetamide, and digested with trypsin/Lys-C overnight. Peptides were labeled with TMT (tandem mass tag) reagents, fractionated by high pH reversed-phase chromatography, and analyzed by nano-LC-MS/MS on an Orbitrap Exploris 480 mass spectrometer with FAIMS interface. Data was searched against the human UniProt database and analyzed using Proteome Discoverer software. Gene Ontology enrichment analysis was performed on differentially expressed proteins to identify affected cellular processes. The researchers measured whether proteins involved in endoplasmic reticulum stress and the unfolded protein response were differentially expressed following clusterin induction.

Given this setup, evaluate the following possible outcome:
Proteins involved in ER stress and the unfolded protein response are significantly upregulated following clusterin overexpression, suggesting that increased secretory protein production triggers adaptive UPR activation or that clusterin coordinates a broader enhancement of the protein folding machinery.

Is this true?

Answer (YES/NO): YES